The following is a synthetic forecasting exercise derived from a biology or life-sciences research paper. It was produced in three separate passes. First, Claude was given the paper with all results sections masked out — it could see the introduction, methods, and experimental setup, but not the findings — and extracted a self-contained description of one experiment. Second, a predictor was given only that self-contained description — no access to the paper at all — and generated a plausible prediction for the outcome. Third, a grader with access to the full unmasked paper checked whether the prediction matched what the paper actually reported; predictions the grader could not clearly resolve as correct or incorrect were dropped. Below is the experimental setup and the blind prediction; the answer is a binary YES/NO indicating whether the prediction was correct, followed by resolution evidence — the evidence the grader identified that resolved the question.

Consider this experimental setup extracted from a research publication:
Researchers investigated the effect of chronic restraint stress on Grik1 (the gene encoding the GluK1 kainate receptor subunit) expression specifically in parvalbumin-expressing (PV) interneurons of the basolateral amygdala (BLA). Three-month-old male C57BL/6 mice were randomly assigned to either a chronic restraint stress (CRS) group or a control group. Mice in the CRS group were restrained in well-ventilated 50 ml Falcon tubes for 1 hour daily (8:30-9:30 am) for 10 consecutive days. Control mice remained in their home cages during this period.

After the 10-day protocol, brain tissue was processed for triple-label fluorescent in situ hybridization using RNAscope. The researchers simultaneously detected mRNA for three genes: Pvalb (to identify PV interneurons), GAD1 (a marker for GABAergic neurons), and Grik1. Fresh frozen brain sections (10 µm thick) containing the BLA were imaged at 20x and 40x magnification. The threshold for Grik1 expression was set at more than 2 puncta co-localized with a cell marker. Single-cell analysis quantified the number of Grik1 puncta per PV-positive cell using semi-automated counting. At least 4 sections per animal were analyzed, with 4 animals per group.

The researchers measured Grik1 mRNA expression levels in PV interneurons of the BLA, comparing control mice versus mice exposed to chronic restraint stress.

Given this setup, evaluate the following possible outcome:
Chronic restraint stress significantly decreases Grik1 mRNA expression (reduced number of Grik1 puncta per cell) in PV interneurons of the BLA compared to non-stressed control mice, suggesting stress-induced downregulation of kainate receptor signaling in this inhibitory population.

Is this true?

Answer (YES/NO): YES